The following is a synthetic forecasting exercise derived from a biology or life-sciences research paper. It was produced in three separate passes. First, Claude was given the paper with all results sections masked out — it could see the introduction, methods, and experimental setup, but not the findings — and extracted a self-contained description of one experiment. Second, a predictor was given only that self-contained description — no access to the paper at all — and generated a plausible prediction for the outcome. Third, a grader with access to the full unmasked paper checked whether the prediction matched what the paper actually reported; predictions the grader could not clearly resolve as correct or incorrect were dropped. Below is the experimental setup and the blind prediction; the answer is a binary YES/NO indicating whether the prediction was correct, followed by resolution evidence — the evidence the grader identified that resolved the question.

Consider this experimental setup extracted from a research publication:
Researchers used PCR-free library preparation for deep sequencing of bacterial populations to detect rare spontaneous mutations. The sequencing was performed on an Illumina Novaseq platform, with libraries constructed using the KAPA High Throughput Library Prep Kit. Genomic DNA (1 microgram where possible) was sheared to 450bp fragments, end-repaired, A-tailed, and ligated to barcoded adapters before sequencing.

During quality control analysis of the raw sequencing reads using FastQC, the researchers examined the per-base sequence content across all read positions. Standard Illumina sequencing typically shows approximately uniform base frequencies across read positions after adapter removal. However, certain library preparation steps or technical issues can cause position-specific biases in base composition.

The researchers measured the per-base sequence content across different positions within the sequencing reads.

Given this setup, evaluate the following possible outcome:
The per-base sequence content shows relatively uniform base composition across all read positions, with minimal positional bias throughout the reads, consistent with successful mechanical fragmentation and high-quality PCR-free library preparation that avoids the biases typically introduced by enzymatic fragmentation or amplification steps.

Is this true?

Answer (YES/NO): NO